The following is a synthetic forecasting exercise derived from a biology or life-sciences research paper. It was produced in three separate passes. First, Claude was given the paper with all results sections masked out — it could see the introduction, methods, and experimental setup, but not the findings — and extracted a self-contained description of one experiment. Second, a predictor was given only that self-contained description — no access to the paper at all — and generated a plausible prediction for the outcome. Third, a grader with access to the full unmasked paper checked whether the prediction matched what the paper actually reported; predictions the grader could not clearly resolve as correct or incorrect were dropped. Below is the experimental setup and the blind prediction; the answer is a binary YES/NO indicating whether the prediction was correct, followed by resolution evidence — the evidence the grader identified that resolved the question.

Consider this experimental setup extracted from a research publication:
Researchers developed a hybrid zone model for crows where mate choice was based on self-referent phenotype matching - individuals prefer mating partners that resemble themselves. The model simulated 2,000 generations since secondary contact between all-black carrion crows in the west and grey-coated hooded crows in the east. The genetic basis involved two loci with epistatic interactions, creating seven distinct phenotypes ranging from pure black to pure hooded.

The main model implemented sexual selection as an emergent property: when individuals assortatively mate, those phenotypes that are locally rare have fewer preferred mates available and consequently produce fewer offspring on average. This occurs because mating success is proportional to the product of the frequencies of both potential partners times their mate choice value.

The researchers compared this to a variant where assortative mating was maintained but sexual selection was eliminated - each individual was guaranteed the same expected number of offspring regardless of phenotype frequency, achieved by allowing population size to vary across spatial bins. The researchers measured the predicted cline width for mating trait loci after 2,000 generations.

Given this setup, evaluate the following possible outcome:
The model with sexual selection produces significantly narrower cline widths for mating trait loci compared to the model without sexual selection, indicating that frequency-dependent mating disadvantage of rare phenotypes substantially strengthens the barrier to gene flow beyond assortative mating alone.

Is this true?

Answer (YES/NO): YES